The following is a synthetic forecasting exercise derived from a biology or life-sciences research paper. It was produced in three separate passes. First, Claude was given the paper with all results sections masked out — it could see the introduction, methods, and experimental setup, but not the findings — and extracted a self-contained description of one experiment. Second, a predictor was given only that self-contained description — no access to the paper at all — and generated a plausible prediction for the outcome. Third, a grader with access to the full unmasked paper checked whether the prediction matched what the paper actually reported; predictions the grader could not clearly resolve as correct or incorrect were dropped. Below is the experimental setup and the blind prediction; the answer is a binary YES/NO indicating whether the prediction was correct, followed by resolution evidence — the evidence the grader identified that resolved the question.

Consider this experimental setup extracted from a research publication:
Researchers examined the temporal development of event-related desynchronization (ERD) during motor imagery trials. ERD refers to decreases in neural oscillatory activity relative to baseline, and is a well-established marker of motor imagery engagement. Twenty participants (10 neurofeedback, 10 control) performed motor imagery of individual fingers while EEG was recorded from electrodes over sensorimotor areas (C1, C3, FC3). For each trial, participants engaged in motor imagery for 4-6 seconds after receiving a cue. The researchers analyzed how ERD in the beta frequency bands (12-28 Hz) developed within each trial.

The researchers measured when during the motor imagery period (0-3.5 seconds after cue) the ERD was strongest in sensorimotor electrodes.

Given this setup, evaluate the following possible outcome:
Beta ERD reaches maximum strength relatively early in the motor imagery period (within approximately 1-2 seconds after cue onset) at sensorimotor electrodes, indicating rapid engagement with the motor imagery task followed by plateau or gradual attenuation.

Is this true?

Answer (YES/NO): NO